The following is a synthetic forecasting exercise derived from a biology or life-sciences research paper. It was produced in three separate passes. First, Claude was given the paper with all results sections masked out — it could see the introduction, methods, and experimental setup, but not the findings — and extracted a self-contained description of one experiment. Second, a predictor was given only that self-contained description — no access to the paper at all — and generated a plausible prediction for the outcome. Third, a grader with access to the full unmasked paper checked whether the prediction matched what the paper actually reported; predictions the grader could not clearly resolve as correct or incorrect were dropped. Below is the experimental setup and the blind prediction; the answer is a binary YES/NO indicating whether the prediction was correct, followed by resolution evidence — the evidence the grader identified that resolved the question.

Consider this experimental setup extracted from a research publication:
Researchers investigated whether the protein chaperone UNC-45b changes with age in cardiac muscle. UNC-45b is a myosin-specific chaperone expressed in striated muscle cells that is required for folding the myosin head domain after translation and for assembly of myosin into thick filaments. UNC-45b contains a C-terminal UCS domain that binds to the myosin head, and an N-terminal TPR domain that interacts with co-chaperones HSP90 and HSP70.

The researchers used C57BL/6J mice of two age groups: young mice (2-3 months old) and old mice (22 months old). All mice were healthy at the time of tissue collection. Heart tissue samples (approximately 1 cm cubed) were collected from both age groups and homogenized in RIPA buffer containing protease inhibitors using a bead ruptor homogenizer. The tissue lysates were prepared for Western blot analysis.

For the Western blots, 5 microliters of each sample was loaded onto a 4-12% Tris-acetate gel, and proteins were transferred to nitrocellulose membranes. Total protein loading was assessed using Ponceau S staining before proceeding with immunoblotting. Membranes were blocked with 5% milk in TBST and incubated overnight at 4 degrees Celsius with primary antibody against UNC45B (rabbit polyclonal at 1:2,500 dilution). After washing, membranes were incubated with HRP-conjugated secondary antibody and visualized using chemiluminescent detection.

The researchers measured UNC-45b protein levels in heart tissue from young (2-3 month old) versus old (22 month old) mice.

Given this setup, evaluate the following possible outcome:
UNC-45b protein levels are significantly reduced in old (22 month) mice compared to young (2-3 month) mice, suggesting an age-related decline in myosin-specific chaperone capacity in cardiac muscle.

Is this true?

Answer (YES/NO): YES